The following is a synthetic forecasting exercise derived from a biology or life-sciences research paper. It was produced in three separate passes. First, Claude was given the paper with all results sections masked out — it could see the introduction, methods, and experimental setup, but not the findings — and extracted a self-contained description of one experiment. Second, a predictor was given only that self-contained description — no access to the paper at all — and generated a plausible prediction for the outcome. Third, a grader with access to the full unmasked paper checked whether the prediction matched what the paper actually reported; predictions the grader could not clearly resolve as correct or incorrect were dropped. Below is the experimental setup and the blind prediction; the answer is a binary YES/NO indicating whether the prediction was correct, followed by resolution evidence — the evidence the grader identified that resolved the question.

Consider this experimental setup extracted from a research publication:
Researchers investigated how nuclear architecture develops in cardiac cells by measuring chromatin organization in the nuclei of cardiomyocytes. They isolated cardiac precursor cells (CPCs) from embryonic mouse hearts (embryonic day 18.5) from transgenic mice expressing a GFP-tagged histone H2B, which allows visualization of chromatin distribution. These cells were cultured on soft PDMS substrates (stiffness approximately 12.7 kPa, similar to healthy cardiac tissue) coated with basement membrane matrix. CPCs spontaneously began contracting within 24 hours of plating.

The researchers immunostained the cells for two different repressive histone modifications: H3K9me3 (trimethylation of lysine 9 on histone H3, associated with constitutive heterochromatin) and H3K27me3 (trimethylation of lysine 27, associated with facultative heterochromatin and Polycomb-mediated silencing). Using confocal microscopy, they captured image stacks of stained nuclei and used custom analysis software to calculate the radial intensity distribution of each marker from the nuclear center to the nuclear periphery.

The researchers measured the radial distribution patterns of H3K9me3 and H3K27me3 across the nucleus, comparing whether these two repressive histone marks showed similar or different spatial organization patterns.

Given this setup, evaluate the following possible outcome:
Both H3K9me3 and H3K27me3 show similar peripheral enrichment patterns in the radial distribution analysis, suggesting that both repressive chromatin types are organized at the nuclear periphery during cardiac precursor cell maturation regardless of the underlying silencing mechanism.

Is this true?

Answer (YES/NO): NO